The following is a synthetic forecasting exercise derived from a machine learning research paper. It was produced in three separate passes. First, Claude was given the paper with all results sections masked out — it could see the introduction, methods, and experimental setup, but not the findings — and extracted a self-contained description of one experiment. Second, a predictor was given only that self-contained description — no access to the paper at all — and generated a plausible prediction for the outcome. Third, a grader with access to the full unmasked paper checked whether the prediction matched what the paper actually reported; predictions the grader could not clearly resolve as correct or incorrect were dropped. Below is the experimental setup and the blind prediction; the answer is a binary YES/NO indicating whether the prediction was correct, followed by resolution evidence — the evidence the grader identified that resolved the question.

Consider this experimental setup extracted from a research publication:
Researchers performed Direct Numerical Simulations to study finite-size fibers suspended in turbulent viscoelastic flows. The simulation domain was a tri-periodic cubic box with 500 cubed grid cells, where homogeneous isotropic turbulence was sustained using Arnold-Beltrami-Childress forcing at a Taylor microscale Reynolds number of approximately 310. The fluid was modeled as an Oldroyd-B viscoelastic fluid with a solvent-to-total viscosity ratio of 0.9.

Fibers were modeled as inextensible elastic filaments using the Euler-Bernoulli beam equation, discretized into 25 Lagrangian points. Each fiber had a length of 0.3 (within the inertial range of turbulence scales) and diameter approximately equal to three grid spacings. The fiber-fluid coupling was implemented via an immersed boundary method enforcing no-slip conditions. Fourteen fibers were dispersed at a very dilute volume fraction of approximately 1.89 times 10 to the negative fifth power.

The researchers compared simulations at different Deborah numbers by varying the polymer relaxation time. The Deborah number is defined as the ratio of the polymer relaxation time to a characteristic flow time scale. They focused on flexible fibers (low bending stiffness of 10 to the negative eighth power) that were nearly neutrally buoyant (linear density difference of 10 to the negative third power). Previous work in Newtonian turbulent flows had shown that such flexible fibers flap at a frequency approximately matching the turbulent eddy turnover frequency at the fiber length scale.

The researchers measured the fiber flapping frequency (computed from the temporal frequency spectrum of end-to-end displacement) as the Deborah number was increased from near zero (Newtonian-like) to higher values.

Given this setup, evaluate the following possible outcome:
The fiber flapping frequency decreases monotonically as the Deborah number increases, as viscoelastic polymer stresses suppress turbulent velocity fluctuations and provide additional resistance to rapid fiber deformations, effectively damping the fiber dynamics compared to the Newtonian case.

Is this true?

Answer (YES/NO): NO